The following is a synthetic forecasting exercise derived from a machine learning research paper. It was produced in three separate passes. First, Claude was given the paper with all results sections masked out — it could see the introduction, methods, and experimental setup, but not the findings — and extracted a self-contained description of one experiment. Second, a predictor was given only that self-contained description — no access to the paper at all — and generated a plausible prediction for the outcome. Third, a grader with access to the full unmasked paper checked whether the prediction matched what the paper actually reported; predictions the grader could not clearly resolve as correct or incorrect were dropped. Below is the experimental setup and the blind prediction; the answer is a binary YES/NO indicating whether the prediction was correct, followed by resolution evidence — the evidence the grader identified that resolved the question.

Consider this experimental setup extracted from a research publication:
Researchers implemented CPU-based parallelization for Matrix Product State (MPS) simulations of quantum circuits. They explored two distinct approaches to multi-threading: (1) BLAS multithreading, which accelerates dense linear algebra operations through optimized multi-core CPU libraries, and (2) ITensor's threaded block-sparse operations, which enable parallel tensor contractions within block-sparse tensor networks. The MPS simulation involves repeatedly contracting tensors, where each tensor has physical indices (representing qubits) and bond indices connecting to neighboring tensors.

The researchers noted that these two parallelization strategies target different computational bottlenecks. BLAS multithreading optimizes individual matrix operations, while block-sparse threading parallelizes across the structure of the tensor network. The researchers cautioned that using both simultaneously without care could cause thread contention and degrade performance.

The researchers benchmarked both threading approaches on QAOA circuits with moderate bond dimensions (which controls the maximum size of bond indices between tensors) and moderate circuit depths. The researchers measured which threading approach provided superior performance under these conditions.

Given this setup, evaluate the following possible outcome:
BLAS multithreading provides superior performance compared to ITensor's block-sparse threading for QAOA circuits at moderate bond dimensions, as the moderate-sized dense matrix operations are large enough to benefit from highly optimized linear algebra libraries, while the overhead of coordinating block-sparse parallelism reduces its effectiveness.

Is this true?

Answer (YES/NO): YES